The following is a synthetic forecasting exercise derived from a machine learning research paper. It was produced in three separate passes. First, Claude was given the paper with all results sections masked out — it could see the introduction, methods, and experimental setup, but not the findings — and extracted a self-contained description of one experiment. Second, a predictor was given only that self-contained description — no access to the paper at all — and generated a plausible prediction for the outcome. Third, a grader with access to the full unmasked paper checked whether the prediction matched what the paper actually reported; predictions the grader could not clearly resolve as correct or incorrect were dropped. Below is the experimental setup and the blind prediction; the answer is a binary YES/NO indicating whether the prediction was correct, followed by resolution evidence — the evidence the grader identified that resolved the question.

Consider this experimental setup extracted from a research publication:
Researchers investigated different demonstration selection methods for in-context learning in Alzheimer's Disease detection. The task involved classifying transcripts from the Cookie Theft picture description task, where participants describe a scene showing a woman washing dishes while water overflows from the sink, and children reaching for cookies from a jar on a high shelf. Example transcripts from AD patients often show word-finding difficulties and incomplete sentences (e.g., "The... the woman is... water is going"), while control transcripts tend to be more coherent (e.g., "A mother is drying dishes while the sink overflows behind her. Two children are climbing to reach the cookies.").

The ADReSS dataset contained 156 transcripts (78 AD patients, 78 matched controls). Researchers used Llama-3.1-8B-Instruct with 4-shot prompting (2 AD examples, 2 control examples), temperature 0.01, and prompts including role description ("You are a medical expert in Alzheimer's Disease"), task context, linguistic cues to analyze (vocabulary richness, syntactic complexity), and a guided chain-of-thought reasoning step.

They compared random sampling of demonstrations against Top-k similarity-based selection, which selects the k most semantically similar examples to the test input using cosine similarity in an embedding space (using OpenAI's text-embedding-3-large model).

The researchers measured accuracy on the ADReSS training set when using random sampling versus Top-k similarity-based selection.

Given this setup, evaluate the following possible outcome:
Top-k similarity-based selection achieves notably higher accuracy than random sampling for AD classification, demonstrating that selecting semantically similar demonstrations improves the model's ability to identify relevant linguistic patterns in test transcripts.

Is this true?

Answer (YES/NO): NO